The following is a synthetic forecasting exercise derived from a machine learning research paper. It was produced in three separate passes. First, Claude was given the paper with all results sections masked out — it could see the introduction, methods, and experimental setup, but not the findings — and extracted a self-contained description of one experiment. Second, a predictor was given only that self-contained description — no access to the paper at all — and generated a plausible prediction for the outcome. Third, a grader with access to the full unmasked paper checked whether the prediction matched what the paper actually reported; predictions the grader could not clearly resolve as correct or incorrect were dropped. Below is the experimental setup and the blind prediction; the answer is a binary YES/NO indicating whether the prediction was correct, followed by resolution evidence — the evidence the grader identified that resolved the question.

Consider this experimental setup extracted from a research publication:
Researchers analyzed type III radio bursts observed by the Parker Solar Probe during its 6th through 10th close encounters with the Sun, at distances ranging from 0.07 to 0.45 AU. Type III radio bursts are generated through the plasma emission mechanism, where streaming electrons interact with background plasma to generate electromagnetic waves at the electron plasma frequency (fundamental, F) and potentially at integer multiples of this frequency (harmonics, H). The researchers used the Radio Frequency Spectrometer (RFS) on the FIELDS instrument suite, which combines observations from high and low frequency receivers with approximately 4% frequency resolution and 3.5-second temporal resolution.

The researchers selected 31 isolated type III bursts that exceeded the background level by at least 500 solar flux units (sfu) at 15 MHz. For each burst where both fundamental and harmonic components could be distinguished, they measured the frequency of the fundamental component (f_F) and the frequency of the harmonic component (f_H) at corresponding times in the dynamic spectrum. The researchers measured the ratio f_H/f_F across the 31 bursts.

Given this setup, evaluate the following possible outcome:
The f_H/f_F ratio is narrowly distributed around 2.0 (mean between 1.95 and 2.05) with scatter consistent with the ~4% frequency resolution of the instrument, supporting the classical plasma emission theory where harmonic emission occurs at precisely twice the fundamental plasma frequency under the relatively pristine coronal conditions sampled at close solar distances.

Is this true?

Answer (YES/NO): NO